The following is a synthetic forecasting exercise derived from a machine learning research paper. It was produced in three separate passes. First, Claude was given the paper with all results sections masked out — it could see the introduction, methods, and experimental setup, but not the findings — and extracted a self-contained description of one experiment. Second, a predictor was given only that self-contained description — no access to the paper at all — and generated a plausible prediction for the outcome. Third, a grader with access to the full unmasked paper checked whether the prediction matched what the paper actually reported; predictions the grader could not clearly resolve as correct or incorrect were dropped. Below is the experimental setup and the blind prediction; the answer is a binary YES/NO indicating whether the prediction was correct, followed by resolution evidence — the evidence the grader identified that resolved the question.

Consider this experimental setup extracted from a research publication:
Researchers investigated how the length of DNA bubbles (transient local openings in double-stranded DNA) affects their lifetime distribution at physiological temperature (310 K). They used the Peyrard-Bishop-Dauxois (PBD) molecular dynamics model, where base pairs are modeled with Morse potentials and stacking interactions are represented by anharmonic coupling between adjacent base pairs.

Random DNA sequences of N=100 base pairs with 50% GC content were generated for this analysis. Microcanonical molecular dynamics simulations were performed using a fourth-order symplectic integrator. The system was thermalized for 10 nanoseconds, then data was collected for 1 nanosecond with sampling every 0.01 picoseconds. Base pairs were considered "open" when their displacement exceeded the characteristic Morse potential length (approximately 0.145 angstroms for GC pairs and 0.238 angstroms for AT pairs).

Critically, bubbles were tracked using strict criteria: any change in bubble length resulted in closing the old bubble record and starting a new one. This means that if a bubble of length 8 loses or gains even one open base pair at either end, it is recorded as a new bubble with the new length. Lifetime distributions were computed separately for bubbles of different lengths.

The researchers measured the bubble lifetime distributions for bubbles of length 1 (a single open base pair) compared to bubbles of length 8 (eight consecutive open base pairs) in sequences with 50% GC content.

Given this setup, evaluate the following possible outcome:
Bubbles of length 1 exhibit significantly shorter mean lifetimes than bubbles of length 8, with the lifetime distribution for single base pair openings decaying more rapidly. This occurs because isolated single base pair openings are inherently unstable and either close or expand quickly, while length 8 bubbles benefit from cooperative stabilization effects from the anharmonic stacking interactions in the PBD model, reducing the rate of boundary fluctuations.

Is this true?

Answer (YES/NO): NO